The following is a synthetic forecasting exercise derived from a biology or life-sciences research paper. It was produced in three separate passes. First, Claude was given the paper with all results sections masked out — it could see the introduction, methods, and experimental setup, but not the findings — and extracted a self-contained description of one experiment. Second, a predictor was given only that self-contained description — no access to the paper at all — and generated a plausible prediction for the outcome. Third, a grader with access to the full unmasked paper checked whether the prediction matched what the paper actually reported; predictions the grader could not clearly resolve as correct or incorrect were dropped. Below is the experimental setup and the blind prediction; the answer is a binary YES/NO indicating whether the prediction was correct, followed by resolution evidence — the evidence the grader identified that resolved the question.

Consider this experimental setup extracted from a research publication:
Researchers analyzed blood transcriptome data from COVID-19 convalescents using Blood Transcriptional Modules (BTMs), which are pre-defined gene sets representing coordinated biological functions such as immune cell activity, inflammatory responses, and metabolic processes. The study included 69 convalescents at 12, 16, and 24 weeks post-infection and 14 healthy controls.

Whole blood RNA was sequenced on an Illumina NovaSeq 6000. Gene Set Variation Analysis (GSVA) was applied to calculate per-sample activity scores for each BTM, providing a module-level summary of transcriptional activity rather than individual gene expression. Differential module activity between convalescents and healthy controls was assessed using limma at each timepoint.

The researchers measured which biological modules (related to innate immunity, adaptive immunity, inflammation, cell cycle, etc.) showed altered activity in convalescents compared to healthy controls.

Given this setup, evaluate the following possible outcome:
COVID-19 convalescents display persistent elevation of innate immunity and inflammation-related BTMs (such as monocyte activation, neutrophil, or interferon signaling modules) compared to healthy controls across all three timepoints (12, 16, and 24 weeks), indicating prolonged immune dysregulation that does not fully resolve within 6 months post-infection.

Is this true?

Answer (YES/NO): NO